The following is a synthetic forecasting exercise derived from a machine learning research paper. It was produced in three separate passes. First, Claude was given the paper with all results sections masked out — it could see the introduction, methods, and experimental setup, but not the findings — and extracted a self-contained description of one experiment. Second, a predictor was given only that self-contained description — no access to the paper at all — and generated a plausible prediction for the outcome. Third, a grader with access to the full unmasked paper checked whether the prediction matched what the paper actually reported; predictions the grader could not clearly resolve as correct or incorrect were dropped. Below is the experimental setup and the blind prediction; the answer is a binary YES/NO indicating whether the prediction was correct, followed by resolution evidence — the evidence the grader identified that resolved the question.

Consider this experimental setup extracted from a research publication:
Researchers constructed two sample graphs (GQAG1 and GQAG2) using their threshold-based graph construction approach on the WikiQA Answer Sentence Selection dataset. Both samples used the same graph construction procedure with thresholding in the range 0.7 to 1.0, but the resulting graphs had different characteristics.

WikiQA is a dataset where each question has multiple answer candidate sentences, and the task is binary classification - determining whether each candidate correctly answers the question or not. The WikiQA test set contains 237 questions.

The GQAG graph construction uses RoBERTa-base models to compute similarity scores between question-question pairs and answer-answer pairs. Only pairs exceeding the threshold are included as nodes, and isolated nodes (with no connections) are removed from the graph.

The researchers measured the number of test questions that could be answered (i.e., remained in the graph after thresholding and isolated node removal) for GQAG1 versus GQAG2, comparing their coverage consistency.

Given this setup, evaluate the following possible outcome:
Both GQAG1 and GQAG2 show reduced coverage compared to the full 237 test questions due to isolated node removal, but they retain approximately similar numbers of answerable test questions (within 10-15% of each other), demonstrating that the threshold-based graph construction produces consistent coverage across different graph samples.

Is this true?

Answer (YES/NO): YES